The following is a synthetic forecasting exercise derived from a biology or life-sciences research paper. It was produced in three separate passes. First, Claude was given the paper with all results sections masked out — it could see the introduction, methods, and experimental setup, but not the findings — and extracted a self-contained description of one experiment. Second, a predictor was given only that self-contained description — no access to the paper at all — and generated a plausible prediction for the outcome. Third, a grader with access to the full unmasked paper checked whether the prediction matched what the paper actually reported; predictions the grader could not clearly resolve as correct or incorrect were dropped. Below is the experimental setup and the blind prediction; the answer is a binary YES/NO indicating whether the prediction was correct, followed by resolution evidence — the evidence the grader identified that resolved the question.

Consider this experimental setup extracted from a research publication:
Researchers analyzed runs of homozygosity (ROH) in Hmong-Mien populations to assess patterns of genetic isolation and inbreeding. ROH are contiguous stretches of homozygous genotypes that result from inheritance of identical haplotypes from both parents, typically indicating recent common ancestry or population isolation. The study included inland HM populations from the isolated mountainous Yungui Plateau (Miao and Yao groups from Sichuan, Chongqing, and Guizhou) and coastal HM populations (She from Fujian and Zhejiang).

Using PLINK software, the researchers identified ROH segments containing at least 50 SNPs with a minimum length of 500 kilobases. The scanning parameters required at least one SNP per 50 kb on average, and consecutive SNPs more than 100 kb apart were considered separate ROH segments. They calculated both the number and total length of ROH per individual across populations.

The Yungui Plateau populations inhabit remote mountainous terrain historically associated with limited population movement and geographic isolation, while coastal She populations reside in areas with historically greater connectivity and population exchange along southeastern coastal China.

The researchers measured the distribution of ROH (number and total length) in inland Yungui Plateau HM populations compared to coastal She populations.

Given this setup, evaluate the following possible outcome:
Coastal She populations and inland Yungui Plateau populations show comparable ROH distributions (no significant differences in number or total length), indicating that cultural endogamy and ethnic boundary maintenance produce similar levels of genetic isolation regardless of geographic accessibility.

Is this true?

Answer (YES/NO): NO